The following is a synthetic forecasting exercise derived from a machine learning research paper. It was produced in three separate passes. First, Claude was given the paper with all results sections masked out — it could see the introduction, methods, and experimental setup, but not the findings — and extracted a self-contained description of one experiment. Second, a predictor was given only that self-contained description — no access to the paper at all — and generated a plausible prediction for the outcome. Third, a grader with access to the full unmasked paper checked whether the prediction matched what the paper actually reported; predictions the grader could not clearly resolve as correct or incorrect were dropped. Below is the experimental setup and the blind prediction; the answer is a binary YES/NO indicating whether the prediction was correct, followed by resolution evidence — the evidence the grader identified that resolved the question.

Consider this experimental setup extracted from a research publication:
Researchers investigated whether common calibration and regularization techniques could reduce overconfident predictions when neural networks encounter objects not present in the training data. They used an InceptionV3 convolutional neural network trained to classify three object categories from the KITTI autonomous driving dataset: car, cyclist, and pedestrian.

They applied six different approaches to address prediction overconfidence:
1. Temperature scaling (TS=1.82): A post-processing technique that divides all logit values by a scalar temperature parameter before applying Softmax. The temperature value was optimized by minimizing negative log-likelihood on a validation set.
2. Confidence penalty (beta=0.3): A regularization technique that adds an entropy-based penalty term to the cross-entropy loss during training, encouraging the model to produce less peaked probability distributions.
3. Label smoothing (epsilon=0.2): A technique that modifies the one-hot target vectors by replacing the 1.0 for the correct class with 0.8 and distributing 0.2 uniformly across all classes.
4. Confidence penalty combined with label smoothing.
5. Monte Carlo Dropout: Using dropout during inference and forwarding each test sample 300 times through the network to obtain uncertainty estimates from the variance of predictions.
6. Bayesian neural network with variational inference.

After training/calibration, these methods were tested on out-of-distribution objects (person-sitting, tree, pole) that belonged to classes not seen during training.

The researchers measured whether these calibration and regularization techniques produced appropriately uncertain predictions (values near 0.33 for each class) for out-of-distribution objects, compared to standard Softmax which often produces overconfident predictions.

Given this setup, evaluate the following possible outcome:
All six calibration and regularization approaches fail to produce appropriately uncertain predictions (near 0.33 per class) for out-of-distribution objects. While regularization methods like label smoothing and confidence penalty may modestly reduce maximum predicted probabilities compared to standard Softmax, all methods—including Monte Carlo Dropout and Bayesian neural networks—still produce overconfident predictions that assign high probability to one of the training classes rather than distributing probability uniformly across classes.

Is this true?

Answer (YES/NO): YES